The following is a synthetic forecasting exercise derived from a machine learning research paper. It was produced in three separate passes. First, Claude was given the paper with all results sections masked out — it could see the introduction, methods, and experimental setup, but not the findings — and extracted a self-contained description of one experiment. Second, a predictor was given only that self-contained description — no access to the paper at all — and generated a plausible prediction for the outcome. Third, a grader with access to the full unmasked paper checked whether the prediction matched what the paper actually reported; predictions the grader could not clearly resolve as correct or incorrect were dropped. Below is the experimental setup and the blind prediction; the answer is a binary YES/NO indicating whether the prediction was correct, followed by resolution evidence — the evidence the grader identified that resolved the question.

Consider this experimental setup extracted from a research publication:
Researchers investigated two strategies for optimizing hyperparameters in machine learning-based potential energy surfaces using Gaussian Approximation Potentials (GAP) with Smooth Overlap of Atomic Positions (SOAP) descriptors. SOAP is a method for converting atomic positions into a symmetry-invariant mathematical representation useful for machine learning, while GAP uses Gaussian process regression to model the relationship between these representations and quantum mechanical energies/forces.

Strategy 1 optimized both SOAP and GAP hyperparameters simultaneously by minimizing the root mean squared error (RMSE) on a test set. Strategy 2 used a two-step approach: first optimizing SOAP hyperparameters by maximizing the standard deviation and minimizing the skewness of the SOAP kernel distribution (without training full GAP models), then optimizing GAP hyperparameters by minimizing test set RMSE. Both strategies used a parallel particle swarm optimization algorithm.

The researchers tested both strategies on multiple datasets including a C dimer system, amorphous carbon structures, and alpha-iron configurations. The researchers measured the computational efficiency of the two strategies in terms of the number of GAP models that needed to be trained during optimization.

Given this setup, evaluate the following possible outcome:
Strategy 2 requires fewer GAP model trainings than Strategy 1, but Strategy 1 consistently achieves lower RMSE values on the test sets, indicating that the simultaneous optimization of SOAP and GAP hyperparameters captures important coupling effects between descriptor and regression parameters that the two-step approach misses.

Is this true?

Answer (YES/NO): NO